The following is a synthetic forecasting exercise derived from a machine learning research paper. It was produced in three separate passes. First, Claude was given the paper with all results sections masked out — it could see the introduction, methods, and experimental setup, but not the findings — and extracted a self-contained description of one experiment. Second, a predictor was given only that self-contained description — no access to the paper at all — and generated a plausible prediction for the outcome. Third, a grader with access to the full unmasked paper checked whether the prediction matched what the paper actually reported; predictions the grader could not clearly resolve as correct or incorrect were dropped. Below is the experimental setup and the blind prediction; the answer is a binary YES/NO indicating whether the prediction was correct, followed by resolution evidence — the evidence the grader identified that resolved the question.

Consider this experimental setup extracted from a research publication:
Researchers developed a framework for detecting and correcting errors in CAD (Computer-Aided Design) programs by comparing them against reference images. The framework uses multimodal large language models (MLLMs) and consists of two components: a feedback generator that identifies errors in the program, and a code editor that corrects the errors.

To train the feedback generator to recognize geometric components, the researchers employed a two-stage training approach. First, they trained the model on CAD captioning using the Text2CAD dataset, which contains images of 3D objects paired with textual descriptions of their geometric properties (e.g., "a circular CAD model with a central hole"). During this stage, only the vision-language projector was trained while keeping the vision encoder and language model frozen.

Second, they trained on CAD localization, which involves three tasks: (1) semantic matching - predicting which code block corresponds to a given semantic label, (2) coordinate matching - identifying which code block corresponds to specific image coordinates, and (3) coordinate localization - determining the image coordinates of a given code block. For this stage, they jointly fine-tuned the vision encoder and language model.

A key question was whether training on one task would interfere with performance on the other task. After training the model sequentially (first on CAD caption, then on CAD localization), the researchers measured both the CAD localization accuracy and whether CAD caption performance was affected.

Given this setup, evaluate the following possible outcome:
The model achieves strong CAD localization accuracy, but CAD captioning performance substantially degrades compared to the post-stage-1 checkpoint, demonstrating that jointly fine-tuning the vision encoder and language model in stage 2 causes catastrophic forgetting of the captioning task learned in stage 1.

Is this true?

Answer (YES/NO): NO